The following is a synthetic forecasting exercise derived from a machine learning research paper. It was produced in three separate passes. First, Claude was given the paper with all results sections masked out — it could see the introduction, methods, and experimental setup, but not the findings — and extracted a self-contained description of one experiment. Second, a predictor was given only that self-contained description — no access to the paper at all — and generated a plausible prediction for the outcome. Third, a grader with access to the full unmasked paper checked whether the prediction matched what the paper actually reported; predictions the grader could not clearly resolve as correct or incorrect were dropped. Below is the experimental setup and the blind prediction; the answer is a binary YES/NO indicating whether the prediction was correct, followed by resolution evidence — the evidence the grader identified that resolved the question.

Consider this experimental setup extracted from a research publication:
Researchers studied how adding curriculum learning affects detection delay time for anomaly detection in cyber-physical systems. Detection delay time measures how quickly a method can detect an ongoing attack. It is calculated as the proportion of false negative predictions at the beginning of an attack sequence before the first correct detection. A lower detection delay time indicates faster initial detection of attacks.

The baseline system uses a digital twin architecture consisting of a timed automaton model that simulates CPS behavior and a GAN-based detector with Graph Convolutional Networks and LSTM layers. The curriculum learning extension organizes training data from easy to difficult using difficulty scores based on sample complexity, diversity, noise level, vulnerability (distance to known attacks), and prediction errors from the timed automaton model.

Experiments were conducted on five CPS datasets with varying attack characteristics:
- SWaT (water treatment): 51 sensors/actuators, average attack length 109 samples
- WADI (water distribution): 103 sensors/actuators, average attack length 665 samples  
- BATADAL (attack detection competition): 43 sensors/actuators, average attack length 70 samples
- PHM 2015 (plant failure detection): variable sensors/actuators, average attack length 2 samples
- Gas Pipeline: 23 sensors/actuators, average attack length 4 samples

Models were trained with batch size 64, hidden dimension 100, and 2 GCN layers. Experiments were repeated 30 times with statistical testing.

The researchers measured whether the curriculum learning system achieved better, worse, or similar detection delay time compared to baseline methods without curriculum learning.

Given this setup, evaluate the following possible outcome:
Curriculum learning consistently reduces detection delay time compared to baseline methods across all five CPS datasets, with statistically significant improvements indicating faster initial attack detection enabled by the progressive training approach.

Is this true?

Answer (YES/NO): NO